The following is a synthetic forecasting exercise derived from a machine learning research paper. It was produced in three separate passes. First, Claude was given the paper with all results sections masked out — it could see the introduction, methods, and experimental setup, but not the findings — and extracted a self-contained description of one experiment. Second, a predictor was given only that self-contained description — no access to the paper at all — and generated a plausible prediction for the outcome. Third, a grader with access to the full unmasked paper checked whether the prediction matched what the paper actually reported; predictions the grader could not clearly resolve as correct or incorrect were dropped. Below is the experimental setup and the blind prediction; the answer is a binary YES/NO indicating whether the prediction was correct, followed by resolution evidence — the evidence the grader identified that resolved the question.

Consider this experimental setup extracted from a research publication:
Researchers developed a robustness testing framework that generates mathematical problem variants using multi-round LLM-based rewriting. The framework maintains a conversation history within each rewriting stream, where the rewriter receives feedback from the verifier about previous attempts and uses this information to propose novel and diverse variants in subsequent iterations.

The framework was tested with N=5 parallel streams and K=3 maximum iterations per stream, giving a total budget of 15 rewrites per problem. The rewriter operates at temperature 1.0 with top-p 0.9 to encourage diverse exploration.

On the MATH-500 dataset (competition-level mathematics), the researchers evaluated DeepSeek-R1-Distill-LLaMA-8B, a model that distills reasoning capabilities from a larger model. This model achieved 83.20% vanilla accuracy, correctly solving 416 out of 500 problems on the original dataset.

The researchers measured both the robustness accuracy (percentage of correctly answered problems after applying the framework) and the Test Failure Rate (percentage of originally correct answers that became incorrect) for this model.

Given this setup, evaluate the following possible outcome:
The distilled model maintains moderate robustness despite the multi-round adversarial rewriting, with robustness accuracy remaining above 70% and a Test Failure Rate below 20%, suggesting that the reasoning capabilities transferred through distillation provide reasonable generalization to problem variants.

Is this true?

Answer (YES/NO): NO